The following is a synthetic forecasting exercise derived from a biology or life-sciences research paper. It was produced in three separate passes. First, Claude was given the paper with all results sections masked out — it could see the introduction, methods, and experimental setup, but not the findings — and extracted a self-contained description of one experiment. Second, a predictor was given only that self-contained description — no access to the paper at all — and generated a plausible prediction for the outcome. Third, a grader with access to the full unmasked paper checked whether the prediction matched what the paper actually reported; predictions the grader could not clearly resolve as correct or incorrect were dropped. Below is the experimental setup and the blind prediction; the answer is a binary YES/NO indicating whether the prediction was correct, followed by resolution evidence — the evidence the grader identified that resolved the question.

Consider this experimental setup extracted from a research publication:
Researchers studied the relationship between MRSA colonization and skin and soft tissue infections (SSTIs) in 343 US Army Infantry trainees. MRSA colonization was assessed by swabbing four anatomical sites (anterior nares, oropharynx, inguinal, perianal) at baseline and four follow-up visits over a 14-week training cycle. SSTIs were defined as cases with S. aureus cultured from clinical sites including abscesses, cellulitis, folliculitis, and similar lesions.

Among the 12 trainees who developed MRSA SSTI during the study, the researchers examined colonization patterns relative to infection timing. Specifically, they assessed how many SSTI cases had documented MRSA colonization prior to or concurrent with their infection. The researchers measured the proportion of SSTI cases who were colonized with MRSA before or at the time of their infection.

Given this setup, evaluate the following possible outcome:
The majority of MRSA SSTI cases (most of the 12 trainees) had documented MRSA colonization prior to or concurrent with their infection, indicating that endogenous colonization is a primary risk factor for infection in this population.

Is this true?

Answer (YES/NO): NO